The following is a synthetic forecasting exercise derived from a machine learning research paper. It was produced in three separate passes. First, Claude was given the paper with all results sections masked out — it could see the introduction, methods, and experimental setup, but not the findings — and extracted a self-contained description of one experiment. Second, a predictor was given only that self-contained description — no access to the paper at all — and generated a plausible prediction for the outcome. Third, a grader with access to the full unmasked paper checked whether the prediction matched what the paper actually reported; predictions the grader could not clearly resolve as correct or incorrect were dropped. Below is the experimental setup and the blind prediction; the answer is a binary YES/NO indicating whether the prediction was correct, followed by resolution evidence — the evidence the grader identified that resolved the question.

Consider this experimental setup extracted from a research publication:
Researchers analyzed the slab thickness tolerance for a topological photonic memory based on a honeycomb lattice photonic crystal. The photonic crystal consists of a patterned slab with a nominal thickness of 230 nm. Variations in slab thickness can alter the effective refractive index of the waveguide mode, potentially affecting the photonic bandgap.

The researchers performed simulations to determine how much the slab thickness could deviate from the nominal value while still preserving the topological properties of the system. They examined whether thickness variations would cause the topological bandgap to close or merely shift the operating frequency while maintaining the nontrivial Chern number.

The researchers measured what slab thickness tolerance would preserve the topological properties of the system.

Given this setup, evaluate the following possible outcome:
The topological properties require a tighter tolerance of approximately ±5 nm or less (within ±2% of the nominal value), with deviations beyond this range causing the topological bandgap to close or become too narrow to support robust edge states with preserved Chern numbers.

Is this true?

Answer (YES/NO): NO